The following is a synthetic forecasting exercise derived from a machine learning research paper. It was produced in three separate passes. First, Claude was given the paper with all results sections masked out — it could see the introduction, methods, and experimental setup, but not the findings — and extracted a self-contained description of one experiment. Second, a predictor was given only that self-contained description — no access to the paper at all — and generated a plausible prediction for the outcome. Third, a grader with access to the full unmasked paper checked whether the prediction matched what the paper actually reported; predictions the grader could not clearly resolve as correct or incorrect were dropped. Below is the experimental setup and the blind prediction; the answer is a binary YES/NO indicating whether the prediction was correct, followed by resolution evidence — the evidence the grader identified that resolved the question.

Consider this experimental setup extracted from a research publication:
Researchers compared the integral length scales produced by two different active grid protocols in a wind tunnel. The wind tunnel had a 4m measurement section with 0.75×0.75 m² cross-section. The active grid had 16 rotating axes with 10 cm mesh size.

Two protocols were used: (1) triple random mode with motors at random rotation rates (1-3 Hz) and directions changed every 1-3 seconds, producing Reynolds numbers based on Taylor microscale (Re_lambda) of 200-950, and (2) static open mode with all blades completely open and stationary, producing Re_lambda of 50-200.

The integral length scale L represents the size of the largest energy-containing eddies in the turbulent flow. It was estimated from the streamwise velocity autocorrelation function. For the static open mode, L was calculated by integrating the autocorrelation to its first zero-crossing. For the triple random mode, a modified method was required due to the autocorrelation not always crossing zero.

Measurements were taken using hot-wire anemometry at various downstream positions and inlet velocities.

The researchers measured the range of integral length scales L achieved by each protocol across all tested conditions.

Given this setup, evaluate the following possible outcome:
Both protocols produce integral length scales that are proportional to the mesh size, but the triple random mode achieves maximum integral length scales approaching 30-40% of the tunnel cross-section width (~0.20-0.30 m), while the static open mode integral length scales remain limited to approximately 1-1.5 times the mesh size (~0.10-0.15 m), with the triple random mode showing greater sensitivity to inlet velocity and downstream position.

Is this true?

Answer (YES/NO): NO